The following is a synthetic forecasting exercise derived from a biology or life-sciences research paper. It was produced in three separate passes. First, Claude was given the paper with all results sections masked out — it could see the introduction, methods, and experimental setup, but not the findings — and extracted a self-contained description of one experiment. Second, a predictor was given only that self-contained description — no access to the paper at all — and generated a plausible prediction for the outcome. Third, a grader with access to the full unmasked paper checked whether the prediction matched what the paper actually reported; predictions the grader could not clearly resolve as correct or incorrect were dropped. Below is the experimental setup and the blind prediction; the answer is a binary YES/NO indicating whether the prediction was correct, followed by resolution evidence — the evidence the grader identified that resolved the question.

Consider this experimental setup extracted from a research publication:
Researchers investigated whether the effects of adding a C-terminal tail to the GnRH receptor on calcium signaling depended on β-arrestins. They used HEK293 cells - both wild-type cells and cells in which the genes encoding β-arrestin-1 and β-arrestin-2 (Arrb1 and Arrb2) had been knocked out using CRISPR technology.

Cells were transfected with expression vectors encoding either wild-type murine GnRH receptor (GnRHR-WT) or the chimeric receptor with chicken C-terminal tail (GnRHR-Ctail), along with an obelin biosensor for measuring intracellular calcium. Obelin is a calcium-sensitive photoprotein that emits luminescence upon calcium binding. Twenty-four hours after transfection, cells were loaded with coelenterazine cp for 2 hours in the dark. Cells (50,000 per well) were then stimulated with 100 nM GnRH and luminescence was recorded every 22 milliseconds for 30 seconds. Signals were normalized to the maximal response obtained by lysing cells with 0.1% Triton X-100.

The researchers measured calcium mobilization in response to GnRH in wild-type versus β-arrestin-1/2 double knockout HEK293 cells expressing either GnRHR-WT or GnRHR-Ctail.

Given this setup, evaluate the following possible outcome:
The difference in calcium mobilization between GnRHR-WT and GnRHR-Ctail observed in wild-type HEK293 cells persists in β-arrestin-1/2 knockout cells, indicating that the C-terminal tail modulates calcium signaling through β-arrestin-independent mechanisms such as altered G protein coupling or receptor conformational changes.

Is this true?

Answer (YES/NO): YES